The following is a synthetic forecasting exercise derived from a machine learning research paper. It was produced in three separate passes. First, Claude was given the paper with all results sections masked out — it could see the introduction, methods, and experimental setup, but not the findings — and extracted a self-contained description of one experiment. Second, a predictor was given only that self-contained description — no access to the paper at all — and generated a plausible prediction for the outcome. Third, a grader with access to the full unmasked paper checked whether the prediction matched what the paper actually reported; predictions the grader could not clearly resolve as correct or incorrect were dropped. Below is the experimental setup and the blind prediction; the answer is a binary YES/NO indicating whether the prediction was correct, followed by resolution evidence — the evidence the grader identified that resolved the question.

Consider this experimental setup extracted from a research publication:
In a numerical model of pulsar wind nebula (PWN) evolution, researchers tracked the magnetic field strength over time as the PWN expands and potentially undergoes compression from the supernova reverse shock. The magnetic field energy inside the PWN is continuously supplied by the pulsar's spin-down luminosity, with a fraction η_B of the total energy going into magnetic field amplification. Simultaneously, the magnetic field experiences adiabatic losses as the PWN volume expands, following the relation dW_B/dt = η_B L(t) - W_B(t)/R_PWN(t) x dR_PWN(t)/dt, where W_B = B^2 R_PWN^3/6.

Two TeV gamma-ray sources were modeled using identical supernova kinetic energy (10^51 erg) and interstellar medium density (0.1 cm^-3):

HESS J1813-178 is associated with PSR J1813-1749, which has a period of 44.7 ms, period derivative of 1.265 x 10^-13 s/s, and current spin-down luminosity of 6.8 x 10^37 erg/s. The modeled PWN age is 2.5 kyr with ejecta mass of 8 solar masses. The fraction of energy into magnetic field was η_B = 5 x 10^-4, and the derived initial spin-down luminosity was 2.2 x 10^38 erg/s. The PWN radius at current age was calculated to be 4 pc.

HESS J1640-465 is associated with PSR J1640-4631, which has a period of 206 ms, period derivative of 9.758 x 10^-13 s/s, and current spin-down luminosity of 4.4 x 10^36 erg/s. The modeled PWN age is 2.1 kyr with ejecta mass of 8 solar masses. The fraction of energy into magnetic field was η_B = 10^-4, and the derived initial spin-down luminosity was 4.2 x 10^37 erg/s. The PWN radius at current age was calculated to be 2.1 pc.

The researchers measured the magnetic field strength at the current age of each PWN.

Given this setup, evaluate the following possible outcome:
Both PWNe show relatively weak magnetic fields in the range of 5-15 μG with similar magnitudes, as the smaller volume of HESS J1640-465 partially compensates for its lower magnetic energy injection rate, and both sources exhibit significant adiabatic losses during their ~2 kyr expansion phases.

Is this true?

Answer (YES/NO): NO